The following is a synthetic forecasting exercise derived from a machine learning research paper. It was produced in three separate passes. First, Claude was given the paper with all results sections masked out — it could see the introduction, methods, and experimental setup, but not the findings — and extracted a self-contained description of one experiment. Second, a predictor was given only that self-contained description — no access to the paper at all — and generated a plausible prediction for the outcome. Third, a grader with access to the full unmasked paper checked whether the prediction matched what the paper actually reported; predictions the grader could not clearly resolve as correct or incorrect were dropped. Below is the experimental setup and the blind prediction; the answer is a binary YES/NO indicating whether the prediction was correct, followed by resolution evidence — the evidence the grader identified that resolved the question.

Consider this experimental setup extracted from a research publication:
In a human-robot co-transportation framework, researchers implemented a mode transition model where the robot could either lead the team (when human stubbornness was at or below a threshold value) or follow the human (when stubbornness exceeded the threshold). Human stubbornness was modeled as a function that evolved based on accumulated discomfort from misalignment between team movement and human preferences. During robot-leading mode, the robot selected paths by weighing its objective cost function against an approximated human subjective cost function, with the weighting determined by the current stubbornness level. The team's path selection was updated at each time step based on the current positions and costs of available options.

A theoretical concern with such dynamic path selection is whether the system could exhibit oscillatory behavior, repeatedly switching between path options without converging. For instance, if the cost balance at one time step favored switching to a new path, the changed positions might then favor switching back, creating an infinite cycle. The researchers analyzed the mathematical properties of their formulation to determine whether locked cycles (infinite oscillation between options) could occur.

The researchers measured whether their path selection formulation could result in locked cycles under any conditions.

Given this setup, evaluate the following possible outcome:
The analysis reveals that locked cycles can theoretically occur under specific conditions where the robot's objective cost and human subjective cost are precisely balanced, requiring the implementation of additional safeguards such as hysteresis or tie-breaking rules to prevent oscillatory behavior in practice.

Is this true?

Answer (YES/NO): NO